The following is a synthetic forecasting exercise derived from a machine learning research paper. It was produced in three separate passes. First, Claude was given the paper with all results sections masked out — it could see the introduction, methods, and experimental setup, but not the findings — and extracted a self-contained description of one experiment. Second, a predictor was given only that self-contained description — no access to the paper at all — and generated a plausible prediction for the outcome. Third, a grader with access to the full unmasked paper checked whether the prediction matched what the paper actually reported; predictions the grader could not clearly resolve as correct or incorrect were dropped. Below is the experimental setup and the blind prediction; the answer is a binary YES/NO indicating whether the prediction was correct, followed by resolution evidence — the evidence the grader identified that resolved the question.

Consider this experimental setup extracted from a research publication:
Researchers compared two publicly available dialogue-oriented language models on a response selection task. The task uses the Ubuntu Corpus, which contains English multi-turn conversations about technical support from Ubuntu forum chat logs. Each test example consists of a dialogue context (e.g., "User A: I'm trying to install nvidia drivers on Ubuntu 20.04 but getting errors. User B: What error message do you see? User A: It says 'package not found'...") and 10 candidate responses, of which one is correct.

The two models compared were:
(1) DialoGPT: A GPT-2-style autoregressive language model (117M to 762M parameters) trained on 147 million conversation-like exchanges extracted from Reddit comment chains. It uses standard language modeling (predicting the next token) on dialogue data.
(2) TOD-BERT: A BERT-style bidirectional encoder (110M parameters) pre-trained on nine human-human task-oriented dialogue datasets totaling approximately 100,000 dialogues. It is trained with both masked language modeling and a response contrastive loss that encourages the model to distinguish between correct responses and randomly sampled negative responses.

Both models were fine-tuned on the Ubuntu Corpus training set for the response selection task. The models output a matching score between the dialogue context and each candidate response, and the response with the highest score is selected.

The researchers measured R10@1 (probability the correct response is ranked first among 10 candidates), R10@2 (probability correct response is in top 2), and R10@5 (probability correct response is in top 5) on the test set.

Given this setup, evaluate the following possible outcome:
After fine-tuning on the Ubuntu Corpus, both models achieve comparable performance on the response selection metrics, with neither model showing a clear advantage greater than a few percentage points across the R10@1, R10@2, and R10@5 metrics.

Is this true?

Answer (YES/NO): YES